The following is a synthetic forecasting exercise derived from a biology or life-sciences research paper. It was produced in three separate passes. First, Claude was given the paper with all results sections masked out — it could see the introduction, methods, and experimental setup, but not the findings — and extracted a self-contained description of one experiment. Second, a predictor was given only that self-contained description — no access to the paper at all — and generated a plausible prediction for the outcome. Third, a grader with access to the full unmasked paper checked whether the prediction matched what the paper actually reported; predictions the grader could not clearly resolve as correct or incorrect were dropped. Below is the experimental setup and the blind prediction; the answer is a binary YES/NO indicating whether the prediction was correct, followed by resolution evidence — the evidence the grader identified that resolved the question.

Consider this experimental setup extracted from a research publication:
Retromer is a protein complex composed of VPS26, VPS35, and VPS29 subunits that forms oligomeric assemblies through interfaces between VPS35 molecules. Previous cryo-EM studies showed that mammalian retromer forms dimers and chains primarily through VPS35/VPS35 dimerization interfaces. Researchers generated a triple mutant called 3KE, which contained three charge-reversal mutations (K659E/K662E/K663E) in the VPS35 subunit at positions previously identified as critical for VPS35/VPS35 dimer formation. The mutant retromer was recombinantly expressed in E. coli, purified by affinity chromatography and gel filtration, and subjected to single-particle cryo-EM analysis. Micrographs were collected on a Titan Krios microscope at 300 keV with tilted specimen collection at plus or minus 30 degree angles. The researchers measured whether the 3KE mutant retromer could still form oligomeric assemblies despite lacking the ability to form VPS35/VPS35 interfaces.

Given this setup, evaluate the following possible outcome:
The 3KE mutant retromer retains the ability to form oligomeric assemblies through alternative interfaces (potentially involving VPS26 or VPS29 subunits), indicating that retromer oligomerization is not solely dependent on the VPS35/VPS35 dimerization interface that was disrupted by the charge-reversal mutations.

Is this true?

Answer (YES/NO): YES